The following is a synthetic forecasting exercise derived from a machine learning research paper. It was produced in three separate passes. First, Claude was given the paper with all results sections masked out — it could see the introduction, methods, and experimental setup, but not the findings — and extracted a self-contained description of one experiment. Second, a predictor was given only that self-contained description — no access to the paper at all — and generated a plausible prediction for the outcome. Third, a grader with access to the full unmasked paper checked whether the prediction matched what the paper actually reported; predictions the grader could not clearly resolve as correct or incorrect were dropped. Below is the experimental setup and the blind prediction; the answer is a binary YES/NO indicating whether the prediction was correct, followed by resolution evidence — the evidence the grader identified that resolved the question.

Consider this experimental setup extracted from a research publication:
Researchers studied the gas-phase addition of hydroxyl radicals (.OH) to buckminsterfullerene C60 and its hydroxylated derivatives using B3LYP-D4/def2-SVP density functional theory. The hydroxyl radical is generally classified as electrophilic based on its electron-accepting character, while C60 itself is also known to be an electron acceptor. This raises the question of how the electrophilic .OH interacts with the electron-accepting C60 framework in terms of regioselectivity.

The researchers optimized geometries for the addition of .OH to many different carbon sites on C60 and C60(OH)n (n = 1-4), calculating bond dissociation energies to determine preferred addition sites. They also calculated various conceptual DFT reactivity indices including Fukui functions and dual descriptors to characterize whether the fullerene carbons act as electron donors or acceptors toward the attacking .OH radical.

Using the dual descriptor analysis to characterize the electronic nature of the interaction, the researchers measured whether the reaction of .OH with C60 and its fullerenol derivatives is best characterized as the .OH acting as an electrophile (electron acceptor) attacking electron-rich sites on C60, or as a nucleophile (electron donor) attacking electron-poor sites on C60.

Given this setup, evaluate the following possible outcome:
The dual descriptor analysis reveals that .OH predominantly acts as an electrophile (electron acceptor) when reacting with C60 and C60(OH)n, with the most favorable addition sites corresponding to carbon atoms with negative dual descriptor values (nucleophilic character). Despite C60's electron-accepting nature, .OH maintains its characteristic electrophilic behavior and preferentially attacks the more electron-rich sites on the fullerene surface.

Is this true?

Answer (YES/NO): YES